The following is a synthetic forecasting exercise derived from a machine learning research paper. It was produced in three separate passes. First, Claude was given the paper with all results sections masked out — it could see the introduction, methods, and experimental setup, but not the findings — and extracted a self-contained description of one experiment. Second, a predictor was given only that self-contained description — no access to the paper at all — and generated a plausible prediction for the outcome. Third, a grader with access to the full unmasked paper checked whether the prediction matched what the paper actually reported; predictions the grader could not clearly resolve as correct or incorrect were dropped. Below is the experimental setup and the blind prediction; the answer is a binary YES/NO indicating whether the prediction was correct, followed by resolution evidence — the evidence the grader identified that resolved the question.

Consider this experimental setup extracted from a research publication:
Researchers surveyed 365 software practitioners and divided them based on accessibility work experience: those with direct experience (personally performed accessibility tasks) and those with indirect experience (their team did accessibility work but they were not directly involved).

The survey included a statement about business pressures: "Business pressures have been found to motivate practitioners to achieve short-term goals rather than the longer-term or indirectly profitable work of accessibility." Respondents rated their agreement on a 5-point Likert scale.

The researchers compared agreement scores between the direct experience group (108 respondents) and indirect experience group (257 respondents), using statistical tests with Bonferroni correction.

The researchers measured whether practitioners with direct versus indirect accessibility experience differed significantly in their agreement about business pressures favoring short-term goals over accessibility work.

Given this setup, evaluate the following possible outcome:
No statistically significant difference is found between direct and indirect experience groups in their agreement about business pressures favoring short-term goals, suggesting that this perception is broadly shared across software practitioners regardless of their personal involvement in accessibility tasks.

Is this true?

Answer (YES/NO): NO